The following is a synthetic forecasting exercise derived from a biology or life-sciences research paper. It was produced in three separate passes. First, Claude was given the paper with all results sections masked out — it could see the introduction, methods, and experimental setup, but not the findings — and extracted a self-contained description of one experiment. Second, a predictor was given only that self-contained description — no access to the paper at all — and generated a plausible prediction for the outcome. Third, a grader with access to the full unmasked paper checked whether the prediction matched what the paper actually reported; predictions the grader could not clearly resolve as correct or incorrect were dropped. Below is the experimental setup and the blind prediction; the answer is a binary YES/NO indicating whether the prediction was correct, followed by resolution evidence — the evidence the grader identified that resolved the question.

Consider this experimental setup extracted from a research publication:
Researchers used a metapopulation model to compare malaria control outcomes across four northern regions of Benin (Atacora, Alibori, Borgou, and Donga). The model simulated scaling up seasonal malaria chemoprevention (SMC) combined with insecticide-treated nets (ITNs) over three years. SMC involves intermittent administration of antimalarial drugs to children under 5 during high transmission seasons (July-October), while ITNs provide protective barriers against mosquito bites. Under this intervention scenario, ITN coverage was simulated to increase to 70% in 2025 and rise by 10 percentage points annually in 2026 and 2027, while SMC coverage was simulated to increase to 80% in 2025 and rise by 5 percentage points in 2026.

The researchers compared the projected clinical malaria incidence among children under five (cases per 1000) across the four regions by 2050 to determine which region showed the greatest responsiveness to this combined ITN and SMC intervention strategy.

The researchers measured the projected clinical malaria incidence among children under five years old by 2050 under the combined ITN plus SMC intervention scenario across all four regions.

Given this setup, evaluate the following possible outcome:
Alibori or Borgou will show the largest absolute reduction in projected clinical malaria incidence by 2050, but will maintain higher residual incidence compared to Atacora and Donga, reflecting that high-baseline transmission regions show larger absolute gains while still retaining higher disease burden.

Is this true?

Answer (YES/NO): NO